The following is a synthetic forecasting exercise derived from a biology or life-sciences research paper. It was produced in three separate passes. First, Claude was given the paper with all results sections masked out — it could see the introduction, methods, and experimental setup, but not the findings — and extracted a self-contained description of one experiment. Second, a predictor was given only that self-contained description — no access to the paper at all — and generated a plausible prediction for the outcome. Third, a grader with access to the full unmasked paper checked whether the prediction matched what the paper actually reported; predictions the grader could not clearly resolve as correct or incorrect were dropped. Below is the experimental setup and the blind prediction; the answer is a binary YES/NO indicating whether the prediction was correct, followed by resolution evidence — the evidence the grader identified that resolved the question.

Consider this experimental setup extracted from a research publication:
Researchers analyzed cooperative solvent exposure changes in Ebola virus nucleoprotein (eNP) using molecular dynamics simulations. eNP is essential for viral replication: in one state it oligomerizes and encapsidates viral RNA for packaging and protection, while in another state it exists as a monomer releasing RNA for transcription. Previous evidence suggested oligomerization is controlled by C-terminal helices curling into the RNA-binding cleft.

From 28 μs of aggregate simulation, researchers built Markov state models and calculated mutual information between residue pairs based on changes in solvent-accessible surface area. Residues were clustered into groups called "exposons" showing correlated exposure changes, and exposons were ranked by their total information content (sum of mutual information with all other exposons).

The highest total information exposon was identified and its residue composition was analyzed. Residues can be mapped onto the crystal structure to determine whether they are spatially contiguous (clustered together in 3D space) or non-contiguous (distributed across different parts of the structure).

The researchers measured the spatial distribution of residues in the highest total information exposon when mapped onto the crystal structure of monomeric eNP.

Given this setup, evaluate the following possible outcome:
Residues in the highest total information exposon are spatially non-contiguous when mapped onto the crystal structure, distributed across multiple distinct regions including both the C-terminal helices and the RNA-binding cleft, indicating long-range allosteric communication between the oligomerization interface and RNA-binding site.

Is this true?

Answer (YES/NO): YES